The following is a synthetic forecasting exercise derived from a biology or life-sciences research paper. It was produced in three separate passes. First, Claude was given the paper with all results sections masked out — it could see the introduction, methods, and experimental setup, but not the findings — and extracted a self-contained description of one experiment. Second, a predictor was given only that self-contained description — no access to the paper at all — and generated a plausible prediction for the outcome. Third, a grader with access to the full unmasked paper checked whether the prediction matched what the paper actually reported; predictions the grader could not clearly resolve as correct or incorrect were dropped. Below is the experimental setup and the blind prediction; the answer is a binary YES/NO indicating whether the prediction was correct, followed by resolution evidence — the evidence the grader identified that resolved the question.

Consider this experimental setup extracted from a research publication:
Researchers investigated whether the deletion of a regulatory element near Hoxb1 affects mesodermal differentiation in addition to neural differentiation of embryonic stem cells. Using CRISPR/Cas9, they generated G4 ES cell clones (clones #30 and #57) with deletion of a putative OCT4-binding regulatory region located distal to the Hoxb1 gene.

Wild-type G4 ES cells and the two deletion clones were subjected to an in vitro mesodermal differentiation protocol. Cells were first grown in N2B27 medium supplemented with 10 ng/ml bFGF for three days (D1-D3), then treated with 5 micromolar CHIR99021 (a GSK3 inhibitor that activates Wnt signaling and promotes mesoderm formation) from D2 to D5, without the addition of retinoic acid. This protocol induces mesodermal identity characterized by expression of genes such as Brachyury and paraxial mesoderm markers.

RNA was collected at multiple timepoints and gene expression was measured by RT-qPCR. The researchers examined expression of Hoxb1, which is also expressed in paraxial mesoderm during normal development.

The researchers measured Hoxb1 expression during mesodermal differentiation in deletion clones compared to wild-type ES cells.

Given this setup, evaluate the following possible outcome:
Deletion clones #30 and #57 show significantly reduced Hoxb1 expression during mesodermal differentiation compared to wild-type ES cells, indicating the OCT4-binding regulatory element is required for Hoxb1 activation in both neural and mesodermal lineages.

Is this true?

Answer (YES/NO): NO